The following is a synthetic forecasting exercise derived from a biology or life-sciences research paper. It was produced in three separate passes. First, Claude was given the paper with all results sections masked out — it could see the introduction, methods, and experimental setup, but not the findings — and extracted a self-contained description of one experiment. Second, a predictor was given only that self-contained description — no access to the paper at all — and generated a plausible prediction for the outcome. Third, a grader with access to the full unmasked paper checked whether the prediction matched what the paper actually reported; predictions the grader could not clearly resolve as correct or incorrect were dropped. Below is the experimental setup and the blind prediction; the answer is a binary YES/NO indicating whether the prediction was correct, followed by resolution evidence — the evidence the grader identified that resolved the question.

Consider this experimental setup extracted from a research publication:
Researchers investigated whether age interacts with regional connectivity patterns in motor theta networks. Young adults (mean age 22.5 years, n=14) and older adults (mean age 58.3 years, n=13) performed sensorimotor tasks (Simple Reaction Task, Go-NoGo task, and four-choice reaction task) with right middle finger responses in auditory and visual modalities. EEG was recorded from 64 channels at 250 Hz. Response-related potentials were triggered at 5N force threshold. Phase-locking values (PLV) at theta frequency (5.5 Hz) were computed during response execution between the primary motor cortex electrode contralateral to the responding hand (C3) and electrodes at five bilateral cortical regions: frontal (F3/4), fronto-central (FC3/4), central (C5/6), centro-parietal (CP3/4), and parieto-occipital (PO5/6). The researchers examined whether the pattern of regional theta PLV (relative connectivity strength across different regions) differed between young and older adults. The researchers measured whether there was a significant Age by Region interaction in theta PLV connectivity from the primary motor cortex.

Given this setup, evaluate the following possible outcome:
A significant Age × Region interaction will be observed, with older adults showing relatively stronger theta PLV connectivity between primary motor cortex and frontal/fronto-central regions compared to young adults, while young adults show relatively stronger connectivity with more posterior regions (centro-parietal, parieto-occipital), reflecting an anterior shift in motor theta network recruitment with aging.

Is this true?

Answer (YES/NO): NO